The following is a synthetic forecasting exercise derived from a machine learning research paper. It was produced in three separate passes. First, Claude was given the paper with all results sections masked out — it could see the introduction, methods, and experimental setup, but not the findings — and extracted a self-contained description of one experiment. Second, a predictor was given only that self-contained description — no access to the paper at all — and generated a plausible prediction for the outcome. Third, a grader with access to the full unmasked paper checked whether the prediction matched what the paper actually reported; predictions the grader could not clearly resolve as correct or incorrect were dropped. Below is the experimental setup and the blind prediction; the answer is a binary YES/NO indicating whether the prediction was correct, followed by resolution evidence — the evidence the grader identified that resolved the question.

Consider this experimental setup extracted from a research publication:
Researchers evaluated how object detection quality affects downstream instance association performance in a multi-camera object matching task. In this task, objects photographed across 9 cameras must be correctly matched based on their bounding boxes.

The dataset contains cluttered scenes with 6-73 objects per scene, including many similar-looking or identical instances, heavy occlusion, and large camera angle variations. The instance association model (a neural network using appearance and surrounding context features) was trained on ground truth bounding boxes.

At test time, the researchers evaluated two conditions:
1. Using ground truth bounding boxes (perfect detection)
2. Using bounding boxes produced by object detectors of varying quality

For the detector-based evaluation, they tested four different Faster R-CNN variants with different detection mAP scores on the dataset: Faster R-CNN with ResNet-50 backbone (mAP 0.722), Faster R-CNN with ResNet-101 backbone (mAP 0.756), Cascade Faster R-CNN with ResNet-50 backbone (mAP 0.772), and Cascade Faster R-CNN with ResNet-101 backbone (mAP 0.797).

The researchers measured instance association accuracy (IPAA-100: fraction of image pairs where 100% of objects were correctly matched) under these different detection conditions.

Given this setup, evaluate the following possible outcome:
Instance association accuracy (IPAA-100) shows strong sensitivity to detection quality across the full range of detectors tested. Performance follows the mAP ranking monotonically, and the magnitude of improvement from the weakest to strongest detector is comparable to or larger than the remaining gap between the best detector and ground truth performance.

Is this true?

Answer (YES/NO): YES